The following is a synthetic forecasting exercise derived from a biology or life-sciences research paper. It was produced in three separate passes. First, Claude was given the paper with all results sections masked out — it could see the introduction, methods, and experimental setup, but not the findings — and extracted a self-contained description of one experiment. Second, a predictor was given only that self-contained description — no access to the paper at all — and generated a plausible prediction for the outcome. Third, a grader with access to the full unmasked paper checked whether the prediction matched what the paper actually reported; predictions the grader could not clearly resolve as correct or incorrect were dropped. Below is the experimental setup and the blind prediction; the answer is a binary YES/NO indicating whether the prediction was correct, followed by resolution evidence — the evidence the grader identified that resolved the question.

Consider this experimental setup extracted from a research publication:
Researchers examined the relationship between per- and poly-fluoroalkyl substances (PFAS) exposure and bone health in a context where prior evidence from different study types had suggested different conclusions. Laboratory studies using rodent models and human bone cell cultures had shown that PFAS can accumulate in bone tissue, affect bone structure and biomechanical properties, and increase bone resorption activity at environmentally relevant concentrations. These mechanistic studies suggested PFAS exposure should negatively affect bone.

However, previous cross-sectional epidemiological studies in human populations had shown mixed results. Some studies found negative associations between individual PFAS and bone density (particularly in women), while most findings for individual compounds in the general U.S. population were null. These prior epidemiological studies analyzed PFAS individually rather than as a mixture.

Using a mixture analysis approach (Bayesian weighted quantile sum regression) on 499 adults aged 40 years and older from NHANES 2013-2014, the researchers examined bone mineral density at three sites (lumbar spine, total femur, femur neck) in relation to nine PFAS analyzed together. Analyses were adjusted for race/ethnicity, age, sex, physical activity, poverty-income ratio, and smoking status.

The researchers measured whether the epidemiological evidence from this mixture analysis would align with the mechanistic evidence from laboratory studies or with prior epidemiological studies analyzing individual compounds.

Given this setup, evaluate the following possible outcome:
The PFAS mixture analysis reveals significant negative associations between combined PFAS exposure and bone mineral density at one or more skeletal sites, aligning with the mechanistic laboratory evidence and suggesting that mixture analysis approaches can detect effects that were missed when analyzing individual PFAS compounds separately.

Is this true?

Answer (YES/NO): NO